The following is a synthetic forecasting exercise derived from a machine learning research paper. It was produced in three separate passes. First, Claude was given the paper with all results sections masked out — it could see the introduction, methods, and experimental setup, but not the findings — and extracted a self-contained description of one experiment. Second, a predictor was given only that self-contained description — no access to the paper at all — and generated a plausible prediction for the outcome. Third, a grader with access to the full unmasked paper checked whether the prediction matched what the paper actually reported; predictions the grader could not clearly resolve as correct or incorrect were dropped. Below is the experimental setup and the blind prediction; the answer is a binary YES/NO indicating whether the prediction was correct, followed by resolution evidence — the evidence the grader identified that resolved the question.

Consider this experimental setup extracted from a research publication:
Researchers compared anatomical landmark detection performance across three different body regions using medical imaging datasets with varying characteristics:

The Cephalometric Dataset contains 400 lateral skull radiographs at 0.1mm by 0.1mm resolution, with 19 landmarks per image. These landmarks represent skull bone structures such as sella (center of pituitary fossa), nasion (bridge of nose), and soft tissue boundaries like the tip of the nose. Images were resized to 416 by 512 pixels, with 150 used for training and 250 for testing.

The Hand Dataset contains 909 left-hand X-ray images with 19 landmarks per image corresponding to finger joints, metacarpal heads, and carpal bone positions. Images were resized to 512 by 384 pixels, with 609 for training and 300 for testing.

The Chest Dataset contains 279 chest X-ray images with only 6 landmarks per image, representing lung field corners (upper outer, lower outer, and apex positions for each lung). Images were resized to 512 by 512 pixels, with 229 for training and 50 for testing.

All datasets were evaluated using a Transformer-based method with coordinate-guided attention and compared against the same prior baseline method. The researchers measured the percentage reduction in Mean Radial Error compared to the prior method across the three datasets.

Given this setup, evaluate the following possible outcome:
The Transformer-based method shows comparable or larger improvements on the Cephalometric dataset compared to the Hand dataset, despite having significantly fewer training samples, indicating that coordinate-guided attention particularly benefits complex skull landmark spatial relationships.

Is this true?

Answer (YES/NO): NO